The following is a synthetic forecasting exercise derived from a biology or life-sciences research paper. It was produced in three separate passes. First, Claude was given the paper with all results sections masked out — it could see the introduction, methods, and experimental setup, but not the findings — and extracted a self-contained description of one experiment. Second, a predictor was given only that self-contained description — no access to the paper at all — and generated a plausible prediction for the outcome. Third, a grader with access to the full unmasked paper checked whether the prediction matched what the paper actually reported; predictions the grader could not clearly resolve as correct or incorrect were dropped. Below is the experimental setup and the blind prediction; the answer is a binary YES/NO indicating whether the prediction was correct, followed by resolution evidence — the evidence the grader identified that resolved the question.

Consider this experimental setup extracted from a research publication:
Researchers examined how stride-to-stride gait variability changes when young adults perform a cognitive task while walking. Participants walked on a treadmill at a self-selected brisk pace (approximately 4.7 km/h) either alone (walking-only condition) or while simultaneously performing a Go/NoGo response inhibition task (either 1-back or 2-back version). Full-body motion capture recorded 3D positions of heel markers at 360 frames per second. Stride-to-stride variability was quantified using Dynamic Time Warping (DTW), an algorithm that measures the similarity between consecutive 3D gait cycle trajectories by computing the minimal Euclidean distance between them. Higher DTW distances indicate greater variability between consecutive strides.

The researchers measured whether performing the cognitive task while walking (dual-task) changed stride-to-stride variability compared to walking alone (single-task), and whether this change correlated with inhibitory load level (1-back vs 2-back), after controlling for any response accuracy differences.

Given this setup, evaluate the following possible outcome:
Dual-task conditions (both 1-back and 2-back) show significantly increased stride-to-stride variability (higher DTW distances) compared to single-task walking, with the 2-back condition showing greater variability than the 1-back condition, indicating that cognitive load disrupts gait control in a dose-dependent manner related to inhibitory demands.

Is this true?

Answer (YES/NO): NO